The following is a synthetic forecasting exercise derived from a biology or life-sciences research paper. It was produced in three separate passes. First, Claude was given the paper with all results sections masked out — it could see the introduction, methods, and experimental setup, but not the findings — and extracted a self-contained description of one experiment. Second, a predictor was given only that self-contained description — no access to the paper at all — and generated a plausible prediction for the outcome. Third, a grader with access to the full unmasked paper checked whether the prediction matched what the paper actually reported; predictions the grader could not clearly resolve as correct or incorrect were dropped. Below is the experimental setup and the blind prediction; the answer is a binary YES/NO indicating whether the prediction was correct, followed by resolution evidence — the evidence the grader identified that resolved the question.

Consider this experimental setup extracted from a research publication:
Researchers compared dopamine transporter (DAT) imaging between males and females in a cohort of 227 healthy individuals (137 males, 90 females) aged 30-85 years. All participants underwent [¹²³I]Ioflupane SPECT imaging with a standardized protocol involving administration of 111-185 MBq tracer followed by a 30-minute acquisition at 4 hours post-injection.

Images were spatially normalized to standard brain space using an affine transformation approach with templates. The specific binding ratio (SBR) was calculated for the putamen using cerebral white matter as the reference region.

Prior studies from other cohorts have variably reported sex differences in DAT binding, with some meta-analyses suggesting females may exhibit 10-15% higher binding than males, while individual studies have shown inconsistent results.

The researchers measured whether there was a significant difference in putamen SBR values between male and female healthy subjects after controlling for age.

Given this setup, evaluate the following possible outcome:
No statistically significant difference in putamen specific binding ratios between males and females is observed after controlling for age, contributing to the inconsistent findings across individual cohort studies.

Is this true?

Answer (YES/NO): NO